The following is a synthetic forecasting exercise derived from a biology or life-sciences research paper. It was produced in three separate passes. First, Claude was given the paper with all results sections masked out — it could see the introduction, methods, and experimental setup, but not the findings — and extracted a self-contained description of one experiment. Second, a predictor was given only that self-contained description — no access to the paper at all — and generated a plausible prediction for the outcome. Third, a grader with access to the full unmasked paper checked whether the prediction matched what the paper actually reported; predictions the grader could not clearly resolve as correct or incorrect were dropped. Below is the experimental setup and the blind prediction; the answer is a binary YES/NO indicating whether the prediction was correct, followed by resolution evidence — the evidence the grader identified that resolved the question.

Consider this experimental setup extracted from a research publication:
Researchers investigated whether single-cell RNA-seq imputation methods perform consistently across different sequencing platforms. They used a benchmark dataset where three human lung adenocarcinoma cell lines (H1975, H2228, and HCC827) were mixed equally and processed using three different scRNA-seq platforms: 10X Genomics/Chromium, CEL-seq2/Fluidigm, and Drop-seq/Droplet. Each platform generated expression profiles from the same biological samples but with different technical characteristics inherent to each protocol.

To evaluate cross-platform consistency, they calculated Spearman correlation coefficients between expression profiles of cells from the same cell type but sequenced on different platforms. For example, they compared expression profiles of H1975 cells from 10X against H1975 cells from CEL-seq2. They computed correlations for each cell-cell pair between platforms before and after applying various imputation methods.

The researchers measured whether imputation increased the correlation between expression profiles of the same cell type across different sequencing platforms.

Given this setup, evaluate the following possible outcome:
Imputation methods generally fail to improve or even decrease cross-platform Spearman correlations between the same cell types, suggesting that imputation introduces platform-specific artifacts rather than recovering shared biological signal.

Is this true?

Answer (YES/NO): NO